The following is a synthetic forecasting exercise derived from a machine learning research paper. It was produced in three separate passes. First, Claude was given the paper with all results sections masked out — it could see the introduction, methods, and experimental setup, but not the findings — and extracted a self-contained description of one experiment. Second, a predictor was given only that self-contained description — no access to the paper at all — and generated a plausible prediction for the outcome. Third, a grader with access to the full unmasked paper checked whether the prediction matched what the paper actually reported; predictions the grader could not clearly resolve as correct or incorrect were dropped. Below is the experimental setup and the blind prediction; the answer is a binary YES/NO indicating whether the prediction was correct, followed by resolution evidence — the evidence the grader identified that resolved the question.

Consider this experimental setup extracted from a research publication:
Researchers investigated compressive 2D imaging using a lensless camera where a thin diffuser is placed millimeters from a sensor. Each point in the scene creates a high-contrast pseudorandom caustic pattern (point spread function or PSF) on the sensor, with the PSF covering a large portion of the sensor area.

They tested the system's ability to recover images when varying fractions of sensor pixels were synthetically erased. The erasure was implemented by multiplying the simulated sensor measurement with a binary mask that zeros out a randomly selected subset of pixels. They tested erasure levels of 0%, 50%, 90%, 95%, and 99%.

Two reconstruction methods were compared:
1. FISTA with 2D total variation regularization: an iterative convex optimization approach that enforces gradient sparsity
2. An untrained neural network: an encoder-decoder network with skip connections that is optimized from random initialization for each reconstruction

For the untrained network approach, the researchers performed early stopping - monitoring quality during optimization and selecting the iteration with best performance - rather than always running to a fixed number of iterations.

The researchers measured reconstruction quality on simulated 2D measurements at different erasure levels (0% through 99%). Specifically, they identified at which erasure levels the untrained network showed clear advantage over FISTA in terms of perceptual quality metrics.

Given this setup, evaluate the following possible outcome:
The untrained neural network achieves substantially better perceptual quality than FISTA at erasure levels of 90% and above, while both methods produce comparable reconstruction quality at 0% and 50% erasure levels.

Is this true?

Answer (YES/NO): NO